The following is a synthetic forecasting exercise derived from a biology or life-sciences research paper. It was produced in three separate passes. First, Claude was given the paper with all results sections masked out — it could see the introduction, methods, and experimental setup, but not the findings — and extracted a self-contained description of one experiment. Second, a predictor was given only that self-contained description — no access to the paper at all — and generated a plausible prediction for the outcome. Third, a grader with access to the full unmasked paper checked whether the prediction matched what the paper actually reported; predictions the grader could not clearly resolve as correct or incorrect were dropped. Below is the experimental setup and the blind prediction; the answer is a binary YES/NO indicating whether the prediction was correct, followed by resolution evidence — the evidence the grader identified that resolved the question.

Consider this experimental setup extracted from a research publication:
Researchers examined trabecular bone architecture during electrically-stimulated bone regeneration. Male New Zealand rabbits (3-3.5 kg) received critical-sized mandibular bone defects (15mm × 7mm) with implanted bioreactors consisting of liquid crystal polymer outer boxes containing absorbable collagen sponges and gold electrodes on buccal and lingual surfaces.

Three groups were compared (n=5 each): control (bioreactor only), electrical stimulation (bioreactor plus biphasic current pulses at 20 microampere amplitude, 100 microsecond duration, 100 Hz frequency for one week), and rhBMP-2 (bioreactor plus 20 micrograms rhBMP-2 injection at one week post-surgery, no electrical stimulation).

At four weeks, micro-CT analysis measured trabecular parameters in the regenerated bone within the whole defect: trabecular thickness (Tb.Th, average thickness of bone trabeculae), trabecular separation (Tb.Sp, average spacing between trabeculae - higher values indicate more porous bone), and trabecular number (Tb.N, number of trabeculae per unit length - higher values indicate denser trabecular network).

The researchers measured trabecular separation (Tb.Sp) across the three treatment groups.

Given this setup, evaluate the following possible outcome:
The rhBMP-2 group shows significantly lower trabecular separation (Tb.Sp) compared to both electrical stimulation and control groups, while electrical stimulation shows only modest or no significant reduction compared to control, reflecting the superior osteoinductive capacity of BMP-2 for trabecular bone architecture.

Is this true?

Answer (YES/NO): NO